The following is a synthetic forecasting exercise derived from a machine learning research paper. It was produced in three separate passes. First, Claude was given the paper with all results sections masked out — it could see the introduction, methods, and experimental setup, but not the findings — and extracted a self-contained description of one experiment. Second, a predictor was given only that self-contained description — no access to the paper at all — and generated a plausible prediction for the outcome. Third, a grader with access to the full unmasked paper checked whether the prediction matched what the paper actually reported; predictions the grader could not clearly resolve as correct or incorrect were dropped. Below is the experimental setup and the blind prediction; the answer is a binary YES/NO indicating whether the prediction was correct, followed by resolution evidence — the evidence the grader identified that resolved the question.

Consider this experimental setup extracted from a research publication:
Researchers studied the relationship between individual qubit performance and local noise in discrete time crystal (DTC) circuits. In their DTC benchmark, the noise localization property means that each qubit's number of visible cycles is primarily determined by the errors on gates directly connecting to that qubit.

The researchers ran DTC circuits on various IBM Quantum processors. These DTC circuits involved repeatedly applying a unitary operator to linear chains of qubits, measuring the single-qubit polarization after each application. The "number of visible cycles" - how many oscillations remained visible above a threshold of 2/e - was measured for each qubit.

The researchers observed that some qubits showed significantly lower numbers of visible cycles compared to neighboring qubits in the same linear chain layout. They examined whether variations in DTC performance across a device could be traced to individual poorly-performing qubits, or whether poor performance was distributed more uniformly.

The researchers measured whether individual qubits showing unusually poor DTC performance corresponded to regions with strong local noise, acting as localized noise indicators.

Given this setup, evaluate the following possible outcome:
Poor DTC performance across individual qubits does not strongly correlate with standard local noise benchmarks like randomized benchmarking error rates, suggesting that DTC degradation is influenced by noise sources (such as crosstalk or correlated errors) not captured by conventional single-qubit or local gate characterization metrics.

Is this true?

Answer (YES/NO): NO